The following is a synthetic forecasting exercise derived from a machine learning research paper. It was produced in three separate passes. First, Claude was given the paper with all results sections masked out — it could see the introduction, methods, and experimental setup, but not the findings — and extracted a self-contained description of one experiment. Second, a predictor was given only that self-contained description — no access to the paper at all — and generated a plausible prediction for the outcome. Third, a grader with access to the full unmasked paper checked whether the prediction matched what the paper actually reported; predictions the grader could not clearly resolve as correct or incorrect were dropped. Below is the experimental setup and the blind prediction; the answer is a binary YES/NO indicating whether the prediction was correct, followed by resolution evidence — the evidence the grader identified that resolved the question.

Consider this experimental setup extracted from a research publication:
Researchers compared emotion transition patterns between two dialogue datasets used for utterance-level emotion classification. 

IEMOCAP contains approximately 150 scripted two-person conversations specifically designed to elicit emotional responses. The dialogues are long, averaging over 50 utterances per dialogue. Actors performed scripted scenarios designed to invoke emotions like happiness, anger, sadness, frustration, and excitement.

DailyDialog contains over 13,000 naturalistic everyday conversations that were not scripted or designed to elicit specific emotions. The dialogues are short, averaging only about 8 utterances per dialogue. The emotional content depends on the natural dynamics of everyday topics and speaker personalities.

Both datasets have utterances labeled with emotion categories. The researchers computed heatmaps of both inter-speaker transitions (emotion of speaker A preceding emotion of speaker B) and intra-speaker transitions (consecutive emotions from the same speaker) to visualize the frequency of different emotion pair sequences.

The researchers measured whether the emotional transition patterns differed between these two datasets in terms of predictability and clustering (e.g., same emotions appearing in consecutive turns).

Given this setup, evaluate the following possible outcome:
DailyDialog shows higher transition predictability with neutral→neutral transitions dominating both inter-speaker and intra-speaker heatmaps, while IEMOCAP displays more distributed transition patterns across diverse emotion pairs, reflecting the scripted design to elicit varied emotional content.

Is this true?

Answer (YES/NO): NO